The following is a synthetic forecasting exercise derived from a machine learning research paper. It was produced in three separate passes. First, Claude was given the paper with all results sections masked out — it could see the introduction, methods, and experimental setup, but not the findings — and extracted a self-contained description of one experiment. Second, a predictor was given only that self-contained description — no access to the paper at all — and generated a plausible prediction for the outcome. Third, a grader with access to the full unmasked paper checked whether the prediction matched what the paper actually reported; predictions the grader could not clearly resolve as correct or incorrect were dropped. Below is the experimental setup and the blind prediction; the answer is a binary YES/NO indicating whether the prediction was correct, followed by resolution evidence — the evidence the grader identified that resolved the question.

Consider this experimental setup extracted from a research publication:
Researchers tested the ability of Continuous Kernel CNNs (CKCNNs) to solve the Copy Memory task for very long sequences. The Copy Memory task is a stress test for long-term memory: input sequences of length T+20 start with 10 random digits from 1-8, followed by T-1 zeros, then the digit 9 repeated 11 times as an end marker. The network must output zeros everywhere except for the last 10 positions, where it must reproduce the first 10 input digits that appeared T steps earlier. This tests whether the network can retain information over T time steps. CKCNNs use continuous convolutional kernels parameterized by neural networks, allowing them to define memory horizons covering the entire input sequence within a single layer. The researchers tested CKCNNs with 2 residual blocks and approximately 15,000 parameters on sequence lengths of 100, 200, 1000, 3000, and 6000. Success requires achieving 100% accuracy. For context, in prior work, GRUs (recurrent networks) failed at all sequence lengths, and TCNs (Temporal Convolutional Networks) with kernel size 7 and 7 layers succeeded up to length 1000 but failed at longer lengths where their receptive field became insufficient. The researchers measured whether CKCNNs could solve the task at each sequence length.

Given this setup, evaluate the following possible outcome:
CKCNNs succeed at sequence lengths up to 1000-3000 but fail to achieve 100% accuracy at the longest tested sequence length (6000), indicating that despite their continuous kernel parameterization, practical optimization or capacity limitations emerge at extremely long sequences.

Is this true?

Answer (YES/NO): NO